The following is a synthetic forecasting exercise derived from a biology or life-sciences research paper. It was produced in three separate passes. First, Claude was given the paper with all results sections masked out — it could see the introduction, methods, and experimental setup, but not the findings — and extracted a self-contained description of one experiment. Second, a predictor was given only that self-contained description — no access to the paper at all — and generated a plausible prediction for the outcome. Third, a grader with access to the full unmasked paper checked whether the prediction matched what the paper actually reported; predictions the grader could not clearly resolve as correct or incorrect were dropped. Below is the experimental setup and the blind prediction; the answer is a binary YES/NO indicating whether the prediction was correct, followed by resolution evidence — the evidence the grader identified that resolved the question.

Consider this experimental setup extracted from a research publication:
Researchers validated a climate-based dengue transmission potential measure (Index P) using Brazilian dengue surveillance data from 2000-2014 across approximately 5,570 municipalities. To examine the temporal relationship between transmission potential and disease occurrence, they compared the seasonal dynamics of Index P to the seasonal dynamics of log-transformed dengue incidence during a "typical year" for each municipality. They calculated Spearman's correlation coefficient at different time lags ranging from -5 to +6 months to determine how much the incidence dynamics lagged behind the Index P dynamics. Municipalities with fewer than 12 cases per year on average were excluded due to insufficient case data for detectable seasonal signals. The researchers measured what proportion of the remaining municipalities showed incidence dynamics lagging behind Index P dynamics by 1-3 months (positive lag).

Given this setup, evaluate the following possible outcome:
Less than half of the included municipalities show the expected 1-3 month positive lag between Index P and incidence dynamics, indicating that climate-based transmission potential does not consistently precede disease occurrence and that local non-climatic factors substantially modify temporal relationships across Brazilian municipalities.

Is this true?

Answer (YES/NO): NO